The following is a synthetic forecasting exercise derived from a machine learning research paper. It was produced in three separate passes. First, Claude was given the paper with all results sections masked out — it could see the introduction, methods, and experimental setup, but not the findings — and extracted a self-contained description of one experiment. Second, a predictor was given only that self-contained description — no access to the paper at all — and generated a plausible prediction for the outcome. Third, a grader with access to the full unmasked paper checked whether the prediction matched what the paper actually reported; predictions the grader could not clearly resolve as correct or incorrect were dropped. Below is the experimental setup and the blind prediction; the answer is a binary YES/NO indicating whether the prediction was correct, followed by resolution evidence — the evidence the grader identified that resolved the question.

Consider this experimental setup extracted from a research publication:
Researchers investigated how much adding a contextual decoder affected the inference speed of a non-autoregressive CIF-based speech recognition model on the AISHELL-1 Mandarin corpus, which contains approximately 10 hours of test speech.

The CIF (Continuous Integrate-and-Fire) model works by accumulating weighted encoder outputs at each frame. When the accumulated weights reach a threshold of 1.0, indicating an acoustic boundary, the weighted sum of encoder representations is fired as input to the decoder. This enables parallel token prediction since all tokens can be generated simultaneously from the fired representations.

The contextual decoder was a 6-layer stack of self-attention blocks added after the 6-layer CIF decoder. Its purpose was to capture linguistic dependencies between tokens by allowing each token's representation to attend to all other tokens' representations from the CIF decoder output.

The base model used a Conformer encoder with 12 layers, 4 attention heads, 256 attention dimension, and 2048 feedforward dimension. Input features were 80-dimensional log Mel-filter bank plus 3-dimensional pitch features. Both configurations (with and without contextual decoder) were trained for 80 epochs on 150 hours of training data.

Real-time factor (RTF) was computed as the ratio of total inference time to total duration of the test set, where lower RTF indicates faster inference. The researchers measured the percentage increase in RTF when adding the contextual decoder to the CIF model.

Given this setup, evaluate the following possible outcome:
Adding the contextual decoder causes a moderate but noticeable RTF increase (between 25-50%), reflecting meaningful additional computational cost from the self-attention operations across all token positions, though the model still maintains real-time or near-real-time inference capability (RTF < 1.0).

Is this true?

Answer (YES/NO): NO